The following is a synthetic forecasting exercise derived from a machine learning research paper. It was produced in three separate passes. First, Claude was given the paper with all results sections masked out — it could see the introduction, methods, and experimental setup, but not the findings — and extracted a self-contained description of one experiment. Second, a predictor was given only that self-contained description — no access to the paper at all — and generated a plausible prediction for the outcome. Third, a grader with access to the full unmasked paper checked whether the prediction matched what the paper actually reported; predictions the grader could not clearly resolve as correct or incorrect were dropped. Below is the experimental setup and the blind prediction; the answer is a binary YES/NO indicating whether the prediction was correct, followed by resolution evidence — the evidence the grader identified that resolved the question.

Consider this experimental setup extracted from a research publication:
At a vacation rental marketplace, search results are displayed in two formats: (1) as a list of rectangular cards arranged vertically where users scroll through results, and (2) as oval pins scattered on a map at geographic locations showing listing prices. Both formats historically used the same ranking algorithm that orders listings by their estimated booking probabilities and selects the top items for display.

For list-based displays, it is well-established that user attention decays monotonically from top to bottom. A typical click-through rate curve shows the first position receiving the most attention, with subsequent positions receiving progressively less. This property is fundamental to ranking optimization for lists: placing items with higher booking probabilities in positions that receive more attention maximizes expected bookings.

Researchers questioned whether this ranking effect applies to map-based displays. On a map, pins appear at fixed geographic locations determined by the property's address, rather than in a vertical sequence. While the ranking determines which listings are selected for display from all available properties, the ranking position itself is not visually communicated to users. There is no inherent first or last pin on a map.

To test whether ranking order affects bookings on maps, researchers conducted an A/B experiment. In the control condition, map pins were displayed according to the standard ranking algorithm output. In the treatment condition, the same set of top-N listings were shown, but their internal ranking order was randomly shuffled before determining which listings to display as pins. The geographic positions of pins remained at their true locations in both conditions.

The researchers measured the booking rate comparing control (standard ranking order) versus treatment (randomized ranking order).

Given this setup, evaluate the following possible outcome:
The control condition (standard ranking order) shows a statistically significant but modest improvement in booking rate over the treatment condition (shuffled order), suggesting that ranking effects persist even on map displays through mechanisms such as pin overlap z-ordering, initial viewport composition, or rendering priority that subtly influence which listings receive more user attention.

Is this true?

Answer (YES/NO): NO